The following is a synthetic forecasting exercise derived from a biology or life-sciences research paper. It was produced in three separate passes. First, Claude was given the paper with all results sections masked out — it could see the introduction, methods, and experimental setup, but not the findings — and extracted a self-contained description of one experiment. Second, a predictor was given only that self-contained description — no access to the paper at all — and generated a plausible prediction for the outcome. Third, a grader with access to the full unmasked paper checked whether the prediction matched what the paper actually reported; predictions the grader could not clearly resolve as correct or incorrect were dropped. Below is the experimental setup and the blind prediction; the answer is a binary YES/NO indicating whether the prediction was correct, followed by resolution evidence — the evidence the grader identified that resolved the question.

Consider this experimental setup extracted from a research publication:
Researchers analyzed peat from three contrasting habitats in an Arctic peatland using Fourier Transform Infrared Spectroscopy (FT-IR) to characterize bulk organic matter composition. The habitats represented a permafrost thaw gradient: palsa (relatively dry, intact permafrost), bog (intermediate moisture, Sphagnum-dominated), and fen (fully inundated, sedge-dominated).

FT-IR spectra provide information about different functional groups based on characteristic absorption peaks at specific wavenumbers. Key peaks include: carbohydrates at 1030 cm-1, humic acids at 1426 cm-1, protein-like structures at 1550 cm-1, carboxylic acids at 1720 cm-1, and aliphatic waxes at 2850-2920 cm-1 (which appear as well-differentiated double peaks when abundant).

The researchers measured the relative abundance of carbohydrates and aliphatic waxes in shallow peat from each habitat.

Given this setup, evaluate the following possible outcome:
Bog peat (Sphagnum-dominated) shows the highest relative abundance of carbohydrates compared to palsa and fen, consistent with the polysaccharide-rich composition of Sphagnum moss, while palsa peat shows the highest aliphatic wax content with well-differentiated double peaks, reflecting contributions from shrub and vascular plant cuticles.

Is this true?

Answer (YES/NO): NO